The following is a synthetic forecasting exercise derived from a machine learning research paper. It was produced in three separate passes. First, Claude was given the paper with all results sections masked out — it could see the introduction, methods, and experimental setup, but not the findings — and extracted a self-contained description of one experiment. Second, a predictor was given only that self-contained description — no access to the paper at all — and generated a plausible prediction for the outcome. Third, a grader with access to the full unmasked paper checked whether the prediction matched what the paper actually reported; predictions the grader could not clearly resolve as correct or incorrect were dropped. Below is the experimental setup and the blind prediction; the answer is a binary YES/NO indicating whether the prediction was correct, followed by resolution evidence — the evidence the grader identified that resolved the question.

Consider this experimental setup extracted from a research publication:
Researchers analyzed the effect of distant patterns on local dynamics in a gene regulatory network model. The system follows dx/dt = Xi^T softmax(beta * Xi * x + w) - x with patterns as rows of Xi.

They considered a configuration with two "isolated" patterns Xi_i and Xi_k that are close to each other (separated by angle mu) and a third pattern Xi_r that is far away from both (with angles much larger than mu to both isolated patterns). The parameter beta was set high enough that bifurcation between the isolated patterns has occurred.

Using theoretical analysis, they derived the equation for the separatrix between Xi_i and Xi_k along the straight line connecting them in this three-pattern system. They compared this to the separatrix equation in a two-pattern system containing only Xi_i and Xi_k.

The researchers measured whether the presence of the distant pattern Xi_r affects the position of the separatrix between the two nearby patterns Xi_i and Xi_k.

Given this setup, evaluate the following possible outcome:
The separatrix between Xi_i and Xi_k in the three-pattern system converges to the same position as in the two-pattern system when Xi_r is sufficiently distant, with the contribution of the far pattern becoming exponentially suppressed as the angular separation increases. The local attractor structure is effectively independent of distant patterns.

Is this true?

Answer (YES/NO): YES